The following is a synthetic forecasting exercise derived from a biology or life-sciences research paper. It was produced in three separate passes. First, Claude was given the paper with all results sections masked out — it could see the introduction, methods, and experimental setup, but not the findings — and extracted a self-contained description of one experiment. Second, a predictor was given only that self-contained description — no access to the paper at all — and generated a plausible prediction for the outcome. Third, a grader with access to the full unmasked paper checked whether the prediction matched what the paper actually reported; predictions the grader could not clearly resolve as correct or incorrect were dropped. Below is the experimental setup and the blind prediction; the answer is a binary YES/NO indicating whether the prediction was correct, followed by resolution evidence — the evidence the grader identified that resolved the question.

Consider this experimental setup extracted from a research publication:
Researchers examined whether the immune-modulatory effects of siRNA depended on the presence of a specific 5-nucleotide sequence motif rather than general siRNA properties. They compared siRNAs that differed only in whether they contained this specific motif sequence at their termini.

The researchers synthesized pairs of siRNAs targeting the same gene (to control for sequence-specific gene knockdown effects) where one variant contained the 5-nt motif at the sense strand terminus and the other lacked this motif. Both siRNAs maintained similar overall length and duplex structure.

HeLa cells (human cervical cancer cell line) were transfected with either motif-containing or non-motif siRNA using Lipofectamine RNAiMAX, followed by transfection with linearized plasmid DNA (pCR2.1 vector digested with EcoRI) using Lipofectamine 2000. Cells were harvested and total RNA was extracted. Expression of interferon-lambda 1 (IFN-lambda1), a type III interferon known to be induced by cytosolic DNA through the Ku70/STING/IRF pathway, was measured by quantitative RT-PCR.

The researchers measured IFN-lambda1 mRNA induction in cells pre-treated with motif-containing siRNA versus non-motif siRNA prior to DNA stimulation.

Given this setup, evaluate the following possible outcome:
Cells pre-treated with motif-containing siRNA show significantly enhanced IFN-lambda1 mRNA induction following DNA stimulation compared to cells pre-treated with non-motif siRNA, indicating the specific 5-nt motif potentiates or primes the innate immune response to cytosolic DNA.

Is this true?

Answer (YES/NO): NO